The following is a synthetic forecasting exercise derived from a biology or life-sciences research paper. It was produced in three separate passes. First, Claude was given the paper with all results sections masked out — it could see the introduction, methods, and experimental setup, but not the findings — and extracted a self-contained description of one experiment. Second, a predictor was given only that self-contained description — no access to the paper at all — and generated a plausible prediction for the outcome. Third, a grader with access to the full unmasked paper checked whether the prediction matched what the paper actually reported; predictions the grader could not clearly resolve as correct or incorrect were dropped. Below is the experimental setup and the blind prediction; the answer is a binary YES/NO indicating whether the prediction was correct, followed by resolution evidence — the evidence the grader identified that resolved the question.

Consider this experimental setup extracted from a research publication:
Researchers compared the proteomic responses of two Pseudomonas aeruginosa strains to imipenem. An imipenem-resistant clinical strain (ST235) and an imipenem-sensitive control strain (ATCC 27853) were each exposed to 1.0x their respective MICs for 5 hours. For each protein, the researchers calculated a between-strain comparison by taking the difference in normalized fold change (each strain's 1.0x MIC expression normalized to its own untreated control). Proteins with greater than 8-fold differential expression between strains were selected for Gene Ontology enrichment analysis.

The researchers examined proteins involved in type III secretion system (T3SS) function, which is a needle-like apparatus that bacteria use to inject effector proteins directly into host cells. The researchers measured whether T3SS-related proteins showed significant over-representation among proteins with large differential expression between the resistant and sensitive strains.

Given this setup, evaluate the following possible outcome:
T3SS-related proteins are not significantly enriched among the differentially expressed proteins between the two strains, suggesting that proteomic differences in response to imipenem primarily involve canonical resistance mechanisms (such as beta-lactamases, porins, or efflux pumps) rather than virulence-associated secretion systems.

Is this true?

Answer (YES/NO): NO